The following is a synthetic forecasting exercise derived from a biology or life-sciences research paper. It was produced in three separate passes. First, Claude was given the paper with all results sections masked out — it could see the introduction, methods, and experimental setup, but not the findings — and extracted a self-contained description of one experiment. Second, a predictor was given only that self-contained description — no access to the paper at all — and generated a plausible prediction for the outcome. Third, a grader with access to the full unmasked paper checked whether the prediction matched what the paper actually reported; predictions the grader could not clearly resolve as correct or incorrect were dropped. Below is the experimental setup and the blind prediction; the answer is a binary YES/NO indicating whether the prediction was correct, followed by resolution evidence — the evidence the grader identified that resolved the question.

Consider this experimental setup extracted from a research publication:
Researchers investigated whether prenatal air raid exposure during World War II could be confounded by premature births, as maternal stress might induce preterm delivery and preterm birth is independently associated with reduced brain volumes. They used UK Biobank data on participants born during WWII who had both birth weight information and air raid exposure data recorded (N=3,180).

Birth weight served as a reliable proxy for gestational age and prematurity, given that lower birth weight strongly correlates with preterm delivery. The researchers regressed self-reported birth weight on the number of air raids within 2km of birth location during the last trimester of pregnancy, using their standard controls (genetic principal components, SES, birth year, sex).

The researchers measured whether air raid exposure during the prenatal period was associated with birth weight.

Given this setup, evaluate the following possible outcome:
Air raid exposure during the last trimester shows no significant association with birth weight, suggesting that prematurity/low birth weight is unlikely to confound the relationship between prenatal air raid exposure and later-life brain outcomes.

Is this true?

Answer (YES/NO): YES